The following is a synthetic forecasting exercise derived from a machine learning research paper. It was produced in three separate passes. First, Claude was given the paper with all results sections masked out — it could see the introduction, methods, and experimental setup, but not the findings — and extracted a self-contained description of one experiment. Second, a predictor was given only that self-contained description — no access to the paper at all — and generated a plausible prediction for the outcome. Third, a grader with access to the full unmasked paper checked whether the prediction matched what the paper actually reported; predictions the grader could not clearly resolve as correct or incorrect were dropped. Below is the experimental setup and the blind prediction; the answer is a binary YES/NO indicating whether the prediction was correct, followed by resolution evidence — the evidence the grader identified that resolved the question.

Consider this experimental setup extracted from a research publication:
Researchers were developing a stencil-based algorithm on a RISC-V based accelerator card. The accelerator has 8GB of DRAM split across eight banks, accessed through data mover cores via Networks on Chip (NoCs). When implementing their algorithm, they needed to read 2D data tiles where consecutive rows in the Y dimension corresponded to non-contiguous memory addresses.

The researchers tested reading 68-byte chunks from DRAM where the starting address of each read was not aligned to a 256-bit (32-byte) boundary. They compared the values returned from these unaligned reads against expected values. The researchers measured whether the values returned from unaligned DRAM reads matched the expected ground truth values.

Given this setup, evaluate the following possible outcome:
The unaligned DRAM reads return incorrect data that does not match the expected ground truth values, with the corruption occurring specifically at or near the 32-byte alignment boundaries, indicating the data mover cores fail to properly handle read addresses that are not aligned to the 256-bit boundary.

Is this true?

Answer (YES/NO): YES